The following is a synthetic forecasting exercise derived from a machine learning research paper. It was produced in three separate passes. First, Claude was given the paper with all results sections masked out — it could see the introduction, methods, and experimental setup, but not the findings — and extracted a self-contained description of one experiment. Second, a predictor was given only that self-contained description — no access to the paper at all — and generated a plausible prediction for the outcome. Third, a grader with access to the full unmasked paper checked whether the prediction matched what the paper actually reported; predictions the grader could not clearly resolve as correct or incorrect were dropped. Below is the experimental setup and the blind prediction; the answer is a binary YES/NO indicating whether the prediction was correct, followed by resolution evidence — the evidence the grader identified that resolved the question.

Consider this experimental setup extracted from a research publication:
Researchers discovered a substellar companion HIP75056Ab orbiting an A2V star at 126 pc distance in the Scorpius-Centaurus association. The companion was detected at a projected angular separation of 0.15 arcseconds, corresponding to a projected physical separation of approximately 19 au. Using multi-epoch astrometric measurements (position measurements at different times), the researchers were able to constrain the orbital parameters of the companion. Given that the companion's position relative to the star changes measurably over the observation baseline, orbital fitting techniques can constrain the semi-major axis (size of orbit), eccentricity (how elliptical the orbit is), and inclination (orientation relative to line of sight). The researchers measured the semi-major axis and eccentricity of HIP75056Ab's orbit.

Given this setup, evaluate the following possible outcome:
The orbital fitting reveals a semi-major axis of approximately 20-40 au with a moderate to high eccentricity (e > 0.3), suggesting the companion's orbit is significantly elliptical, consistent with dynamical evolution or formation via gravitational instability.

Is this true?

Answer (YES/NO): YES